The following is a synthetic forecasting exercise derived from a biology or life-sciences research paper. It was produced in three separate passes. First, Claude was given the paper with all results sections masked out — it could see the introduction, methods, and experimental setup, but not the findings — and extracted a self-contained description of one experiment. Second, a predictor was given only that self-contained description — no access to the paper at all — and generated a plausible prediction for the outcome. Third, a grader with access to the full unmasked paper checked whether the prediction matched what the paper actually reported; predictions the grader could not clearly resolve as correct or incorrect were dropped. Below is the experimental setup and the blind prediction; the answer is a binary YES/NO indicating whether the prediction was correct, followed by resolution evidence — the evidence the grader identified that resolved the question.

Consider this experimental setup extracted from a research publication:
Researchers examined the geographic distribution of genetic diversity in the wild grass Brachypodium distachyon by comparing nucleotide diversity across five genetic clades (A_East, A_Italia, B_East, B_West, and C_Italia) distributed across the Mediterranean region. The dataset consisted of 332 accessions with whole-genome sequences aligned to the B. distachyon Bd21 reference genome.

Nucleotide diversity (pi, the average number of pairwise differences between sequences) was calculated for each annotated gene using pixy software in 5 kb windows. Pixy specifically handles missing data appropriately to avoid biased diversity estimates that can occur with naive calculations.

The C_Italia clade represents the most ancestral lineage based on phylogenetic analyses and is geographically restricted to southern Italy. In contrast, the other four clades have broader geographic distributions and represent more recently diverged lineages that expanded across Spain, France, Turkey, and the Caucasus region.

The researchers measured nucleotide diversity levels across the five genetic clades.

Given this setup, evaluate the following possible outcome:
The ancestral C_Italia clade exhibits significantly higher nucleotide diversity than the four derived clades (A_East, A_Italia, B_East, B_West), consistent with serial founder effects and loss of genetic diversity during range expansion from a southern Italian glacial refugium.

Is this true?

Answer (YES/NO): NO